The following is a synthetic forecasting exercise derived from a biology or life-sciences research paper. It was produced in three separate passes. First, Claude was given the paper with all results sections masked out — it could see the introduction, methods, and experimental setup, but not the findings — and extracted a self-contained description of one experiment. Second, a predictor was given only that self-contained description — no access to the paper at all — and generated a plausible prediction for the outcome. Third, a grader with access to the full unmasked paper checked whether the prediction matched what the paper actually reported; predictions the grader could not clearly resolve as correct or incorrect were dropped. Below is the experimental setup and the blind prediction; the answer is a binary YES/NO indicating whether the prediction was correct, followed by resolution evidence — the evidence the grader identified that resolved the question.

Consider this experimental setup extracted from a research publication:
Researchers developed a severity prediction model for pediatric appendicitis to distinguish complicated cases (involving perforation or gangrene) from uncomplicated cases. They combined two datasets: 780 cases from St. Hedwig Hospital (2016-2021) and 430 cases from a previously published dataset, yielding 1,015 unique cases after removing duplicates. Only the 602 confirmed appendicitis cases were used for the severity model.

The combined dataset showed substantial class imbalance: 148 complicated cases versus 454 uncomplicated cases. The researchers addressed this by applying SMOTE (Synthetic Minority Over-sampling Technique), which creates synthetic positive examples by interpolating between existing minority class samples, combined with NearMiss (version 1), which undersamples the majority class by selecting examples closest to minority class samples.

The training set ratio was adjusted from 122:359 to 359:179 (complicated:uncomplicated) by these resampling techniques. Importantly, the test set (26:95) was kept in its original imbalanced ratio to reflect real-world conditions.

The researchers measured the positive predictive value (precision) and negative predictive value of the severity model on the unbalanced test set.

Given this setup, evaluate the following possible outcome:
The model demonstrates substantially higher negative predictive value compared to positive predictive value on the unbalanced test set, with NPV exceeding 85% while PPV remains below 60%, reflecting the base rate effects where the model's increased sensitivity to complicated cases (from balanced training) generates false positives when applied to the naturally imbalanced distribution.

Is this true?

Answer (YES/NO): YES